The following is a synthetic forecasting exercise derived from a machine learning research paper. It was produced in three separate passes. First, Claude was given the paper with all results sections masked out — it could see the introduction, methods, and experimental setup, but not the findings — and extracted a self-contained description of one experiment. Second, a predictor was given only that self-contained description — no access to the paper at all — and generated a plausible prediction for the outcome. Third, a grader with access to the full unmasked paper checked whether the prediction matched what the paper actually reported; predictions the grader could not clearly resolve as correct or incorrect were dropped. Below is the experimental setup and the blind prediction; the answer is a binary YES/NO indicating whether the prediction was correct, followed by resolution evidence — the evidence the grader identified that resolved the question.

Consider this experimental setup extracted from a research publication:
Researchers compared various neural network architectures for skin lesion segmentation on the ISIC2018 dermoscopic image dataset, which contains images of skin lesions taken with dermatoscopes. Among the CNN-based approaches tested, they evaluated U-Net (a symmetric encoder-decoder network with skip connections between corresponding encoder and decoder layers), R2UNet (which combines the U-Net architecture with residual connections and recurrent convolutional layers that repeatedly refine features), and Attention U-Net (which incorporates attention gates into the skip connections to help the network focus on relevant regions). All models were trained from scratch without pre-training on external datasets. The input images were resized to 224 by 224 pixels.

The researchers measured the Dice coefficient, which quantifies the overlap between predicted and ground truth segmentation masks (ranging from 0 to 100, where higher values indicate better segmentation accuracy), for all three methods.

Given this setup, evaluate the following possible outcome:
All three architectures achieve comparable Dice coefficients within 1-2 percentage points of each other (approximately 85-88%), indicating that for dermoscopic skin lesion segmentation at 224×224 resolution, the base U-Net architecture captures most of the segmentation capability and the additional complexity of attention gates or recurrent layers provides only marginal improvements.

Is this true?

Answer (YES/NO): YES